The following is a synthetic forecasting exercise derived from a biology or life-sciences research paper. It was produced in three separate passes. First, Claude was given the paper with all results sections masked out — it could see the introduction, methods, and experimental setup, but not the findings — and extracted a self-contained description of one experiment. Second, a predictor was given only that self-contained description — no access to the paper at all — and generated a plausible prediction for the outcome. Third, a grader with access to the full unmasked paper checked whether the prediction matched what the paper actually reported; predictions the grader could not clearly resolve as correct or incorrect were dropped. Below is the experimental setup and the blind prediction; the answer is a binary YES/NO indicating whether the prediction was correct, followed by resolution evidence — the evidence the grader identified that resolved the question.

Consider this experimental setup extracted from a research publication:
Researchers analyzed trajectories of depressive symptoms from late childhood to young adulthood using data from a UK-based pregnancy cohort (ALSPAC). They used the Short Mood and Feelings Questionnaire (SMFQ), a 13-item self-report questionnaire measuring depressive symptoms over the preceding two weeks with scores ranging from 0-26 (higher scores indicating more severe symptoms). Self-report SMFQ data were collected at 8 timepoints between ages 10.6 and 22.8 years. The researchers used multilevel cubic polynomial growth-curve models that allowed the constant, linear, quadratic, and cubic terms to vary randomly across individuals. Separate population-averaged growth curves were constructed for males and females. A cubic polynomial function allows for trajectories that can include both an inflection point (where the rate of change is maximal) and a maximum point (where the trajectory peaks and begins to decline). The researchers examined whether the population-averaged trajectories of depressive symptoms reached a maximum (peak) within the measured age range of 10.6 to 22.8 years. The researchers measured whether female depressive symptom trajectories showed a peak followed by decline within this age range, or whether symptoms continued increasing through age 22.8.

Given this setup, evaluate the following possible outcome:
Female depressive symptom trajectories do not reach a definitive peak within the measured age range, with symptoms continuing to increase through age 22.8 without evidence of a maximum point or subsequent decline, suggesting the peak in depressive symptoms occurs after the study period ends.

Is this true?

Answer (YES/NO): NO